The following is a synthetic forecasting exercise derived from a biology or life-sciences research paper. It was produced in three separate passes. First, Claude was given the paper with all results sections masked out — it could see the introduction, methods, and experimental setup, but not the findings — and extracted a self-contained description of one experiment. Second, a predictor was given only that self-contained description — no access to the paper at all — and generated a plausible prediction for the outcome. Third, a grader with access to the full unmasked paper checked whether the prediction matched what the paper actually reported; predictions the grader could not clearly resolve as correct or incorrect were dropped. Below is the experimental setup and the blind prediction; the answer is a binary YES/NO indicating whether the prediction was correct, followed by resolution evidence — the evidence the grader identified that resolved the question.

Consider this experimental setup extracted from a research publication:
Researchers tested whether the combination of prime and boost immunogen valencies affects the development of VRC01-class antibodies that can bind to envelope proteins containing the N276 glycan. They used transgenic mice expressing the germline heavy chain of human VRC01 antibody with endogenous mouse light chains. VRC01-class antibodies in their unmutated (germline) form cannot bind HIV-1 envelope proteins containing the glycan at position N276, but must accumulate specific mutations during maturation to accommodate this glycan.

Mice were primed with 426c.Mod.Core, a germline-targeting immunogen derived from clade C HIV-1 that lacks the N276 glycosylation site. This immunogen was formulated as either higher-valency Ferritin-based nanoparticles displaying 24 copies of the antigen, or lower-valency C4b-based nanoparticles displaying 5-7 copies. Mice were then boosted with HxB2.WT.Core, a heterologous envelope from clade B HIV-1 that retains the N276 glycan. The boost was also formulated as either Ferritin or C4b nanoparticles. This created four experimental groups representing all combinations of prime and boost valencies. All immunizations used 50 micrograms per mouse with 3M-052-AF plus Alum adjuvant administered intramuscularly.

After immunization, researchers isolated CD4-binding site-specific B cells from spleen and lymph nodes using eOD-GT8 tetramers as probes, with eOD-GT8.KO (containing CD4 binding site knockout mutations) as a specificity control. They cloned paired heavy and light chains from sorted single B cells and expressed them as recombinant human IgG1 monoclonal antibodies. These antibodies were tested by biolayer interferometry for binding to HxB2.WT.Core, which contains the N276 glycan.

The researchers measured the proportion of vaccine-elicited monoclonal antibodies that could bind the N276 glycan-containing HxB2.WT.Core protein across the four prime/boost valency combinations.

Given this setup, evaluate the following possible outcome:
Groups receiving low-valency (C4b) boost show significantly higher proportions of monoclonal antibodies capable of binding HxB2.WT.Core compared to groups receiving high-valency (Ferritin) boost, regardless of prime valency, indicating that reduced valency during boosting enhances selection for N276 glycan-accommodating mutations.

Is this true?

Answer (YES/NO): NO